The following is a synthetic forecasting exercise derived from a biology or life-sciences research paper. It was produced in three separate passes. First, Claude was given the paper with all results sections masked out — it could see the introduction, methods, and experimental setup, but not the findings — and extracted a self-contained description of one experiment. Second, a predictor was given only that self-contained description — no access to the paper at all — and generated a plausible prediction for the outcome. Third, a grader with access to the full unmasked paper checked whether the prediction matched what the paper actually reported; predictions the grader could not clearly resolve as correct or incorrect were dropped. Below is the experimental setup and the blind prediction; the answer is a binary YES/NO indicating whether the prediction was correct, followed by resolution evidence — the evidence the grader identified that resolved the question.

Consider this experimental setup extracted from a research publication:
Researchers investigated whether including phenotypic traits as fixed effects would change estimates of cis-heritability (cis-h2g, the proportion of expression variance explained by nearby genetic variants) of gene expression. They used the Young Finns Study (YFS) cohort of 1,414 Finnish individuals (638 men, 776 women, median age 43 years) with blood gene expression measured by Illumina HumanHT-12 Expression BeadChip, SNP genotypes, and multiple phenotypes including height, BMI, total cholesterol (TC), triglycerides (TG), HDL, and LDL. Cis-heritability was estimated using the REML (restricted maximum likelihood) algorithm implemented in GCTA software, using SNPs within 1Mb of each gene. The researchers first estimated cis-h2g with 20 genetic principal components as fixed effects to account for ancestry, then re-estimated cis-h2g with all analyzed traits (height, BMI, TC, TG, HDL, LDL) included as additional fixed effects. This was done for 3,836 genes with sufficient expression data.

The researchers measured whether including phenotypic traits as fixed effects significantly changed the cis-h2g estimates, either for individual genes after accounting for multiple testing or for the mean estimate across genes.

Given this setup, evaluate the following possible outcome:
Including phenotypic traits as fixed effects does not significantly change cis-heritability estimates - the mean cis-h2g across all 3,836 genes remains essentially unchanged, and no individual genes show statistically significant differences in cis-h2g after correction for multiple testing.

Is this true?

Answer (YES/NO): YES